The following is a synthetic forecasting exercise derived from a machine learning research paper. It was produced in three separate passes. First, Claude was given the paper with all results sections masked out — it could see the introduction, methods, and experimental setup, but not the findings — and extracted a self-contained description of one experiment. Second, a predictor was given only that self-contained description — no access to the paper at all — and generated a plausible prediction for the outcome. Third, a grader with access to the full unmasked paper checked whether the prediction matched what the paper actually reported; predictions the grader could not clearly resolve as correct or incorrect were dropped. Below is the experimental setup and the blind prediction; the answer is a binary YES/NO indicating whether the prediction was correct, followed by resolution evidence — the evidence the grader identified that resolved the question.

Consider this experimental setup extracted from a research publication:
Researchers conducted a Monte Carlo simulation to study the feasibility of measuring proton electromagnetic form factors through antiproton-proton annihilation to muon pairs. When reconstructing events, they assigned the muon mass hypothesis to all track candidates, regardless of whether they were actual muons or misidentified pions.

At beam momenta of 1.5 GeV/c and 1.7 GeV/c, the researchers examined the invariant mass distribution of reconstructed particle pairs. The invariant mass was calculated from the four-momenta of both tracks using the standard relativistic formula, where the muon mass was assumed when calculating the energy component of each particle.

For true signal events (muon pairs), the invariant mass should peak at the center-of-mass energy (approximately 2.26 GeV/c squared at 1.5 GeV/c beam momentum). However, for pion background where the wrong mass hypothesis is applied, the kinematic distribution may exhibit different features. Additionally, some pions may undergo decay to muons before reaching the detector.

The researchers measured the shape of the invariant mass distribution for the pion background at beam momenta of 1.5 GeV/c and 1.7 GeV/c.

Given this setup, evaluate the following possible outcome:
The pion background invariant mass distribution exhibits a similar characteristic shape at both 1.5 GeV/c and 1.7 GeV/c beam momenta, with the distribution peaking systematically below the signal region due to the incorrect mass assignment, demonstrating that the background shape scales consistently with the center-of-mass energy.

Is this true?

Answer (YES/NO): NO